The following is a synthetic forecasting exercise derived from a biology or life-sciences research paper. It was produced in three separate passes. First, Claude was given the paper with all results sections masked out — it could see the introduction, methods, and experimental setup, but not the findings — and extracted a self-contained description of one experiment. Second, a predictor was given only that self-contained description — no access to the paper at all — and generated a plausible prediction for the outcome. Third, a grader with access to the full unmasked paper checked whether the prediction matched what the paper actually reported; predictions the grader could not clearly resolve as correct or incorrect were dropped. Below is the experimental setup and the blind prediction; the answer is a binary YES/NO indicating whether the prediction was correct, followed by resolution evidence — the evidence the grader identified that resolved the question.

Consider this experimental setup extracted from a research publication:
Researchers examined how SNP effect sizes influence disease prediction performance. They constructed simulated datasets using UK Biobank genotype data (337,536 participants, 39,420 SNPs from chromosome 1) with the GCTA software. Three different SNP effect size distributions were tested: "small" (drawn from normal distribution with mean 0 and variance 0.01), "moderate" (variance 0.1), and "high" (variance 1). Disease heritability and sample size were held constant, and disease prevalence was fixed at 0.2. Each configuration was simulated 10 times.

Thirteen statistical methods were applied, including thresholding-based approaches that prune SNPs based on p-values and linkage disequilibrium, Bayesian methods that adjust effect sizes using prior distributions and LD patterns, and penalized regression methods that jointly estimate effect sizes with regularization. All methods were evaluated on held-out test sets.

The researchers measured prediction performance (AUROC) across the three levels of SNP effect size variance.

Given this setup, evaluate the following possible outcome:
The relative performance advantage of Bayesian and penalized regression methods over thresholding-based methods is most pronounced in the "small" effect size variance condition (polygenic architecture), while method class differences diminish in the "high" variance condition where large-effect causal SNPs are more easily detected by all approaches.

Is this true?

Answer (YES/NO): NO